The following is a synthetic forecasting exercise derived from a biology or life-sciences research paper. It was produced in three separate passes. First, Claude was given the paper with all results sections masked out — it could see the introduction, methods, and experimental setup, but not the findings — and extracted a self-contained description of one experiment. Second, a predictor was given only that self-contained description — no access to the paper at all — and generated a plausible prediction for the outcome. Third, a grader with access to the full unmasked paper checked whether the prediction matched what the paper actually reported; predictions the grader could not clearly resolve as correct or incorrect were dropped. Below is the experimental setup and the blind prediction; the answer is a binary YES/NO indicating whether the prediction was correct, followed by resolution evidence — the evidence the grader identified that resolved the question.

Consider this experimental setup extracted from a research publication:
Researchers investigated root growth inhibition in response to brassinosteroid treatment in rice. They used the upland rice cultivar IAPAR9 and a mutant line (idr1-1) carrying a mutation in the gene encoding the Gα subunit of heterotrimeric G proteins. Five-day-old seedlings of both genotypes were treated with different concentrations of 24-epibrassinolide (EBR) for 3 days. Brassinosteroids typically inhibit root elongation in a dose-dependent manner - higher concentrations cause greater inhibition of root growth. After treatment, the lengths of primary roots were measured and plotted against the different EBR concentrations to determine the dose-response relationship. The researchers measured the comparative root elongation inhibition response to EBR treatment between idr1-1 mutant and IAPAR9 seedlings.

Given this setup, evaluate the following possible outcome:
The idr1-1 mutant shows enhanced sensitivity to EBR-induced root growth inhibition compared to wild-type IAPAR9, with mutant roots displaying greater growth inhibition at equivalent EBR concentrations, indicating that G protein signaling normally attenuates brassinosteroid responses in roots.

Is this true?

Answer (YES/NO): NO